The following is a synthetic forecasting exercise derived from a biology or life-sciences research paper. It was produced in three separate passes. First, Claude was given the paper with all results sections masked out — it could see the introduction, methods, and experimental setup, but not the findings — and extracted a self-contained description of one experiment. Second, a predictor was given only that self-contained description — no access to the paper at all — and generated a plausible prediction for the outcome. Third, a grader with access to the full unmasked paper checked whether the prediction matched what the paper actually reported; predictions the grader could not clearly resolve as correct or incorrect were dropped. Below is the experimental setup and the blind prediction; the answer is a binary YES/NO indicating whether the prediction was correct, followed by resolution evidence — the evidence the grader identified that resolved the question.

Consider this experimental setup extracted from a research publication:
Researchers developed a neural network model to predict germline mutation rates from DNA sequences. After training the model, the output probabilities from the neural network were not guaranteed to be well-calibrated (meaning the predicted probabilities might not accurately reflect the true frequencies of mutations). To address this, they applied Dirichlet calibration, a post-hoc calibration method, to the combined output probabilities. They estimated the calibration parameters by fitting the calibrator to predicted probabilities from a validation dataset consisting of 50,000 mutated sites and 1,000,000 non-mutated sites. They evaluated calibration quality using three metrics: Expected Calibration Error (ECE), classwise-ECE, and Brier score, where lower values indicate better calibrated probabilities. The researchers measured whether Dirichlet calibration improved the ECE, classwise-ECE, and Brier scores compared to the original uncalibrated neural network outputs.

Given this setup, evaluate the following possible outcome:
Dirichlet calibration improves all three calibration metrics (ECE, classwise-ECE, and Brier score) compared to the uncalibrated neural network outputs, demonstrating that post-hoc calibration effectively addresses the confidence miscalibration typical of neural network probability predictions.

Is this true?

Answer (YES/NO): YES